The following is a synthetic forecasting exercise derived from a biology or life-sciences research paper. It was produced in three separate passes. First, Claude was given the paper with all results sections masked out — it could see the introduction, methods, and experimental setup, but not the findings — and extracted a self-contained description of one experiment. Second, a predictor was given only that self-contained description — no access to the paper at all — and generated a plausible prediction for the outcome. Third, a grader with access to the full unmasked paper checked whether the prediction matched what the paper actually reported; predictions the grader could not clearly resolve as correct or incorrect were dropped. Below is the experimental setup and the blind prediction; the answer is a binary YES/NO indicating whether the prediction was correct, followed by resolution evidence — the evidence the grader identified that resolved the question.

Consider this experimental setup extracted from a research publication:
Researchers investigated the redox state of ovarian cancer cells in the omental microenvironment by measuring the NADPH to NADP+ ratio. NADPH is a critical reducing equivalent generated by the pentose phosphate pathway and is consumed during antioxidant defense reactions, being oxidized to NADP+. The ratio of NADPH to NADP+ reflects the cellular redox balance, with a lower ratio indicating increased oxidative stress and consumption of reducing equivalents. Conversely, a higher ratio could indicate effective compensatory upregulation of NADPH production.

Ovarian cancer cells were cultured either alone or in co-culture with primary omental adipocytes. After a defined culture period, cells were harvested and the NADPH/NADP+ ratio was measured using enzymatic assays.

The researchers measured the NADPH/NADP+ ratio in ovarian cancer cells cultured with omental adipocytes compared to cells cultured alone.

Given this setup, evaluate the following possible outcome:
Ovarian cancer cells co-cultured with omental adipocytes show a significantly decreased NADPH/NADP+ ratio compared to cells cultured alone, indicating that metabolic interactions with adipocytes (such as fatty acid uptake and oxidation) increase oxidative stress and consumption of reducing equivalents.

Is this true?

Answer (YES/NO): NO